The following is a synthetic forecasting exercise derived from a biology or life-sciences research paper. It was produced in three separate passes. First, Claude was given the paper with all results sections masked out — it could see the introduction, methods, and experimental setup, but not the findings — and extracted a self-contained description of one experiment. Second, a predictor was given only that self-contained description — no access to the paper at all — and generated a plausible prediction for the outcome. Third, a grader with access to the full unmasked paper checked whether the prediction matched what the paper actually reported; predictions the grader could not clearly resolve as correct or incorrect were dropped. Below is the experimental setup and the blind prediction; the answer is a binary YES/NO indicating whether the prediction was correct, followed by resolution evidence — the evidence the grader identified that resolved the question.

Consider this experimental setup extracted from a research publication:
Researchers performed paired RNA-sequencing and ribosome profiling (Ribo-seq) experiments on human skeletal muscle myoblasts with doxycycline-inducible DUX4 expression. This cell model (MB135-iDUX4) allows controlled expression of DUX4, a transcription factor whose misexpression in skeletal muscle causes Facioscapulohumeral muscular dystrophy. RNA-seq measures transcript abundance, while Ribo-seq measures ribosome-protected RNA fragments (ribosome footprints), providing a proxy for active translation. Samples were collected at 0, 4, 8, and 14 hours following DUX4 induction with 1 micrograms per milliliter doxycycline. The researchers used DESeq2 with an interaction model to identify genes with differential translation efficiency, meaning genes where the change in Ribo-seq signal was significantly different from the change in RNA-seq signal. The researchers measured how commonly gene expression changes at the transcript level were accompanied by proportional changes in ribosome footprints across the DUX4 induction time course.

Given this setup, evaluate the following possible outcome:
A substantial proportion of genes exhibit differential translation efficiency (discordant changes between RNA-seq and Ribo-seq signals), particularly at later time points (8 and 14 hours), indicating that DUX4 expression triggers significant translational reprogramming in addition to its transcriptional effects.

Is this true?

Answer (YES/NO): NO